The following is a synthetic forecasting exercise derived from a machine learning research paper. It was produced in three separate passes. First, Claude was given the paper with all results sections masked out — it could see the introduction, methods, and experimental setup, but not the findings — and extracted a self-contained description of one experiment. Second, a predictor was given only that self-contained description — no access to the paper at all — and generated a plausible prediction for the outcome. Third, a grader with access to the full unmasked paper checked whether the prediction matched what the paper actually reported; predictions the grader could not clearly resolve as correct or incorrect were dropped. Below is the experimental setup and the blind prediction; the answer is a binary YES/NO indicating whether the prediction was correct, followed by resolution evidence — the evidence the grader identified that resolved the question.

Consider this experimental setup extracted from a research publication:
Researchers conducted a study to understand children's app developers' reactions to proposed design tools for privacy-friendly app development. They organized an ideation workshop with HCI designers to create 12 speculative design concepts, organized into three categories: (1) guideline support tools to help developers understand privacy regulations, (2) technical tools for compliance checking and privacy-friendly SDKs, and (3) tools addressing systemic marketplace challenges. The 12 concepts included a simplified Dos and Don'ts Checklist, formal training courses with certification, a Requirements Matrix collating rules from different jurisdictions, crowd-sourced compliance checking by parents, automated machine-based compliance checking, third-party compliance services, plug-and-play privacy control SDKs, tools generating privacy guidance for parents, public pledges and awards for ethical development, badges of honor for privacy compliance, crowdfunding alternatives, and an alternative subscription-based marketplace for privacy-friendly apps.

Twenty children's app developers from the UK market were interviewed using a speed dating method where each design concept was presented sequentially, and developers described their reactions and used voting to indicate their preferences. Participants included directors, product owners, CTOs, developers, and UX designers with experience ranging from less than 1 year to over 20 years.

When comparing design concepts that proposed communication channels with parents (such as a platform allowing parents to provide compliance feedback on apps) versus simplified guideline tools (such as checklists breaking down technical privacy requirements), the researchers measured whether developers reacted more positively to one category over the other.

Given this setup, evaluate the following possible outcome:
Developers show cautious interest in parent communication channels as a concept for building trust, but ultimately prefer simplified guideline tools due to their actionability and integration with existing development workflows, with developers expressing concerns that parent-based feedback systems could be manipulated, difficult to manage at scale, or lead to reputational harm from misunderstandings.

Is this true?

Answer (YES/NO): NO